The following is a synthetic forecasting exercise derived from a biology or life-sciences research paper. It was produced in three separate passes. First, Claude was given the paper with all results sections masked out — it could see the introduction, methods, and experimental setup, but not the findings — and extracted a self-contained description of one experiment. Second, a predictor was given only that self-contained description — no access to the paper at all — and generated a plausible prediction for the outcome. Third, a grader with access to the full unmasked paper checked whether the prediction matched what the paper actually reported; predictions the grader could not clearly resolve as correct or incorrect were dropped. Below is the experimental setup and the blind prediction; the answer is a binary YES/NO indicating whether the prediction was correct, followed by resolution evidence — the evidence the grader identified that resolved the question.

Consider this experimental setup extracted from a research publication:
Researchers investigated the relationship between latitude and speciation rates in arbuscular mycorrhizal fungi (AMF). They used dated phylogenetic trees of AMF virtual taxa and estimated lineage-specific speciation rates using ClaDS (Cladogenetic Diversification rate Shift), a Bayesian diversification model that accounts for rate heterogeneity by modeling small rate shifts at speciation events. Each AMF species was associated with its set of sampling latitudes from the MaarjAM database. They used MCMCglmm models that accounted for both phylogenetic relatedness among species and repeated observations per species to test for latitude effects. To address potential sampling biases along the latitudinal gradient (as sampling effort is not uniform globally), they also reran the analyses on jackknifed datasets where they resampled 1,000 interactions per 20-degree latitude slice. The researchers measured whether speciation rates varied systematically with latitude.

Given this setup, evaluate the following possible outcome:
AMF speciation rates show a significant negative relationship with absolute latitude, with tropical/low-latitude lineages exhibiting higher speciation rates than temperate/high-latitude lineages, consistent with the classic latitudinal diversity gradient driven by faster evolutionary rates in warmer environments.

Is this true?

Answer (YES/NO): NO